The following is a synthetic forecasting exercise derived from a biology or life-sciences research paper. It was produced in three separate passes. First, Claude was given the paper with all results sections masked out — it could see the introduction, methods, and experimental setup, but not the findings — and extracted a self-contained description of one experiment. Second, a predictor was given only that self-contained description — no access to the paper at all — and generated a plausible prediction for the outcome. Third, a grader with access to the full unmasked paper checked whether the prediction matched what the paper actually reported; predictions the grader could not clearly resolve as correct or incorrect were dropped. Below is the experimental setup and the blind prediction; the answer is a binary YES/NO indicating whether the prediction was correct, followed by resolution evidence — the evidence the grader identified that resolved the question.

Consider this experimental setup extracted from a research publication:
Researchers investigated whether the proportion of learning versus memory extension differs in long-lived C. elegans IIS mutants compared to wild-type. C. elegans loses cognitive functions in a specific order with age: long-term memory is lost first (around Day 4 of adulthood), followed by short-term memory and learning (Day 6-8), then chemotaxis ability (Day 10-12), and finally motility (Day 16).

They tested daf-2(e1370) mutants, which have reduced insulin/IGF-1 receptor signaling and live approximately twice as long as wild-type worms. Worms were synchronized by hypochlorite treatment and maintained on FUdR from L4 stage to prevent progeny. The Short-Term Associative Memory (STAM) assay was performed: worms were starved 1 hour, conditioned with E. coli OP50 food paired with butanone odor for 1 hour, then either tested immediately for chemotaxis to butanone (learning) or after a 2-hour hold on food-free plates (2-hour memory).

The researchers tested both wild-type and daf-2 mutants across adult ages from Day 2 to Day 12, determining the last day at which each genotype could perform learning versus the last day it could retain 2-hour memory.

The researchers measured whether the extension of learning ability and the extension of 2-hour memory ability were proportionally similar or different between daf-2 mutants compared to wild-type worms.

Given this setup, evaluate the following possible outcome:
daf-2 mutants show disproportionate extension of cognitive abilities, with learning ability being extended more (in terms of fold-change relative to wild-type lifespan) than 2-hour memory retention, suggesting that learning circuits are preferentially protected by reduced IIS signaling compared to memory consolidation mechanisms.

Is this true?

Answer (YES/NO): NO